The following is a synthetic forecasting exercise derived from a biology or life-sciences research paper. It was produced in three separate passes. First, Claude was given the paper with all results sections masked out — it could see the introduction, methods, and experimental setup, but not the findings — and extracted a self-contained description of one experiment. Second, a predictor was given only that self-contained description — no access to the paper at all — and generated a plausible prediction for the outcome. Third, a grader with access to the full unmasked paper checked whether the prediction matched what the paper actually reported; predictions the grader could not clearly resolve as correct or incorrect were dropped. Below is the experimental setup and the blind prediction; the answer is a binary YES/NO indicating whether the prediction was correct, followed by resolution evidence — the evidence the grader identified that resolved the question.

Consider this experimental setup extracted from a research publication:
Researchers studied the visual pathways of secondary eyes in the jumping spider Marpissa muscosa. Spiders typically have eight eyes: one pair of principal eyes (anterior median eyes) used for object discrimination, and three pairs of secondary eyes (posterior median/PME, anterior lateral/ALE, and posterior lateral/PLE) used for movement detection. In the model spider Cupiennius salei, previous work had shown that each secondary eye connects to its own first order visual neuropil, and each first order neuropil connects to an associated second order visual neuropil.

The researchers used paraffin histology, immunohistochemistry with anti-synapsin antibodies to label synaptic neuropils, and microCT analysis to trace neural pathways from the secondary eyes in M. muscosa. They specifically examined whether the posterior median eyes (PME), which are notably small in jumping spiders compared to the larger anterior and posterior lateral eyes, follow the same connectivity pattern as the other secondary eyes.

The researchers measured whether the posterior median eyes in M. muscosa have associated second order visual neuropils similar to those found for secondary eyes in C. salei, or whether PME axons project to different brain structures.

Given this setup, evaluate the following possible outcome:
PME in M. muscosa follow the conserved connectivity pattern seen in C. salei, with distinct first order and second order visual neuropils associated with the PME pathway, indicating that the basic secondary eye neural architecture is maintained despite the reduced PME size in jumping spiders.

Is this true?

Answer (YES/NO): NO